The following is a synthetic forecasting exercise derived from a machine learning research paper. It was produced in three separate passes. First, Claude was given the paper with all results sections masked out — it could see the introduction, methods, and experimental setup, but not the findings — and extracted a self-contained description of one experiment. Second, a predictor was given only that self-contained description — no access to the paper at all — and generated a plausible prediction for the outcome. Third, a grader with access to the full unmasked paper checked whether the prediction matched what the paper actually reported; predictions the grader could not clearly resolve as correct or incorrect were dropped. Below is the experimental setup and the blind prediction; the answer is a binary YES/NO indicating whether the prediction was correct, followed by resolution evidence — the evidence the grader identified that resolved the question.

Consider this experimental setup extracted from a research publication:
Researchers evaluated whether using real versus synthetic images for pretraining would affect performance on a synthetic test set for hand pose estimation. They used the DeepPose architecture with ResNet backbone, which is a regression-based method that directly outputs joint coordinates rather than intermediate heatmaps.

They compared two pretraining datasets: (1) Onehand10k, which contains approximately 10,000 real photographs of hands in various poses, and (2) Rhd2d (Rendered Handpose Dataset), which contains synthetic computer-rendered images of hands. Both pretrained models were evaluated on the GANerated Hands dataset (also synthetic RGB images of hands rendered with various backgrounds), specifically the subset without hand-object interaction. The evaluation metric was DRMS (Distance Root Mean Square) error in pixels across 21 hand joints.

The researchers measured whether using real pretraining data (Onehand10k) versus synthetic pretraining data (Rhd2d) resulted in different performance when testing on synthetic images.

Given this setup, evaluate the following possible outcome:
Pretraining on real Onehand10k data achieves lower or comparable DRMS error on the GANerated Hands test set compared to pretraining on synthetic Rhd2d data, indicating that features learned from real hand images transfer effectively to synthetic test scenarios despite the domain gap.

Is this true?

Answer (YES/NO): YES